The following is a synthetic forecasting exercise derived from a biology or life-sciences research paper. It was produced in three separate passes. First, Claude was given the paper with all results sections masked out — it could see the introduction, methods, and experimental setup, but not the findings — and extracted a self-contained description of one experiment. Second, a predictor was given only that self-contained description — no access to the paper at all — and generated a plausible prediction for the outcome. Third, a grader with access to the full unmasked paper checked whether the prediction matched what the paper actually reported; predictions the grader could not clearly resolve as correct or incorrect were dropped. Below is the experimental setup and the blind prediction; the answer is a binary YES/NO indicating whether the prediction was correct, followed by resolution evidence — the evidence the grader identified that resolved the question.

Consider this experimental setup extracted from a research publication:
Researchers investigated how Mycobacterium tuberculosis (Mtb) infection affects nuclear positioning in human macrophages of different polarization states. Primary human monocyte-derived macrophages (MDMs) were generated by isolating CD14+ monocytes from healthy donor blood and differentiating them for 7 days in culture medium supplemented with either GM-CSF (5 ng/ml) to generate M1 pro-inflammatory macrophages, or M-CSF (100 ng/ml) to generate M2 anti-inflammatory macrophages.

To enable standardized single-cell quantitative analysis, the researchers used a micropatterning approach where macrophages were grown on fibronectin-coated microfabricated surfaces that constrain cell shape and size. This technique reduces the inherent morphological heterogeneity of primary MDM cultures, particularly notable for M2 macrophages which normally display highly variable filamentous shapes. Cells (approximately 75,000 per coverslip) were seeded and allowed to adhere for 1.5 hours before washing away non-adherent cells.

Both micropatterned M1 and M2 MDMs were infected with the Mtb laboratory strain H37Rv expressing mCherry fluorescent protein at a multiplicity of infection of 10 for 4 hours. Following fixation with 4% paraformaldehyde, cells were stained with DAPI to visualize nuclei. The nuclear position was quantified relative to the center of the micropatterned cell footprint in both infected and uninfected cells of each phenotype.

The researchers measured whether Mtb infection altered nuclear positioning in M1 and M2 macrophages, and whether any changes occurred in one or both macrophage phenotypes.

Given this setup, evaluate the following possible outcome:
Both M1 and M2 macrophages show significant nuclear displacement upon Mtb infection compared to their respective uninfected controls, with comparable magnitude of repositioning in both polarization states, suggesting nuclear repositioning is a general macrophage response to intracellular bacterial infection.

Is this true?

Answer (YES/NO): YES